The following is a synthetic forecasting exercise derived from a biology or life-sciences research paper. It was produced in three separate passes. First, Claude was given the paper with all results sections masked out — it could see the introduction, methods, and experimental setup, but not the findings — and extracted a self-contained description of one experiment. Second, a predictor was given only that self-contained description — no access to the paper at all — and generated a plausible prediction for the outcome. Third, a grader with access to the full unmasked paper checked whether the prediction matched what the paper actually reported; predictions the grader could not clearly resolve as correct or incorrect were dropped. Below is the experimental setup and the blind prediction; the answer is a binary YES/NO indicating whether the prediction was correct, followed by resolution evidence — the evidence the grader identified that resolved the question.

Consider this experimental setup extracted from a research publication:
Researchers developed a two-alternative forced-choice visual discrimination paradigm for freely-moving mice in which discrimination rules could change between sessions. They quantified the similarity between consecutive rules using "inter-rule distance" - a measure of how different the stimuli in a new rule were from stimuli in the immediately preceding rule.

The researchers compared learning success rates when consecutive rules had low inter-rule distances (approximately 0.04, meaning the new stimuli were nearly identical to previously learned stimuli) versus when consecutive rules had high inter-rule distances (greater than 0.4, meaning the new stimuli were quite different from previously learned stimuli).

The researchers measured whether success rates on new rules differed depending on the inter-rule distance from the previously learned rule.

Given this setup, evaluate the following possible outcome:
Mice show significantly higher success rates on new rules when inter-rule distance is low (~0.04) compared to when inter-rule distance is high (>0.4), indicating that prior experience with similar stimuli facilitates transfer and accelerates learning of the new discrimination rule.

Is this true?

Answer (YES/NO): YES